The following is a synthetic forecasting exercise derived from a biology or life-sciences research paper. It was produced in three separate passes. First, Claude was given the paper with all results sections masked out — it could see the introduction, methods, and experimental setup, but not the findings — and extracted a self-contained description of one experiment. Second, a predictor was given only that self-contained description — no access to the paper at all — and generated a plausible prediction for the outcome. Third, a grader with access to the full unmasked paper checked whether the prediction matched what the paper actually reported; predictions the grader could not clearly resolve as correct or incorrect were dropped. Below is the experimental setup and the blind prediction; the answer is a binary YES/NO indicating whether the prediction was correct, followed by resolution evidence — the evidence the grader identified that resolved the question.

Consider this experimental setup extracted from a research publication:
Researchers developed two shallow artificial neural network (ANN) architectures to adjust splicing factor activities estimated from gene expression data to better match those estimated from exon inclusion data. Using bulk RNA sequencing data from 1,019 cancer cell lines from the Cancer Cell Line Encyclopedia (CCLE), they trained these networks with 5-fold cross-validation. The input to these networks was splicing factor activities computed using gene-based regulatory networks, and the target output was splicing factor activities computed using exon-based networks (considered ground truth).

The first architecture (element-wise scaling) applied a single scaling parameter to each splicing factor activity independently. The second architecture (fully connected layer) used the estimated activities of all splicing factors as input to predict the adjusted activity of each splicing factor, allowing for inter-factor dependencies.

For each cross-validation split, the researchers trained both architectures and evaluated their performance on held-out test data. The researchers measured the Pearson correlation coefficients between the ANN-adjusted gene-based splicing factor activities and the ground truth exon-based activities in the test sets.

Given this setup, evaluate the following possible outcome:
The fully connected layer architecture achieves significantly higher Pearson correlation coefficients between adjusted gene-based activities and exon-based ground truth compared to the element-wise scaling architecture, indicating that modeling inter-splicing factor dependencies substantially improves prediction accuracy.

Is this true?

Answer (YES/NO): YES